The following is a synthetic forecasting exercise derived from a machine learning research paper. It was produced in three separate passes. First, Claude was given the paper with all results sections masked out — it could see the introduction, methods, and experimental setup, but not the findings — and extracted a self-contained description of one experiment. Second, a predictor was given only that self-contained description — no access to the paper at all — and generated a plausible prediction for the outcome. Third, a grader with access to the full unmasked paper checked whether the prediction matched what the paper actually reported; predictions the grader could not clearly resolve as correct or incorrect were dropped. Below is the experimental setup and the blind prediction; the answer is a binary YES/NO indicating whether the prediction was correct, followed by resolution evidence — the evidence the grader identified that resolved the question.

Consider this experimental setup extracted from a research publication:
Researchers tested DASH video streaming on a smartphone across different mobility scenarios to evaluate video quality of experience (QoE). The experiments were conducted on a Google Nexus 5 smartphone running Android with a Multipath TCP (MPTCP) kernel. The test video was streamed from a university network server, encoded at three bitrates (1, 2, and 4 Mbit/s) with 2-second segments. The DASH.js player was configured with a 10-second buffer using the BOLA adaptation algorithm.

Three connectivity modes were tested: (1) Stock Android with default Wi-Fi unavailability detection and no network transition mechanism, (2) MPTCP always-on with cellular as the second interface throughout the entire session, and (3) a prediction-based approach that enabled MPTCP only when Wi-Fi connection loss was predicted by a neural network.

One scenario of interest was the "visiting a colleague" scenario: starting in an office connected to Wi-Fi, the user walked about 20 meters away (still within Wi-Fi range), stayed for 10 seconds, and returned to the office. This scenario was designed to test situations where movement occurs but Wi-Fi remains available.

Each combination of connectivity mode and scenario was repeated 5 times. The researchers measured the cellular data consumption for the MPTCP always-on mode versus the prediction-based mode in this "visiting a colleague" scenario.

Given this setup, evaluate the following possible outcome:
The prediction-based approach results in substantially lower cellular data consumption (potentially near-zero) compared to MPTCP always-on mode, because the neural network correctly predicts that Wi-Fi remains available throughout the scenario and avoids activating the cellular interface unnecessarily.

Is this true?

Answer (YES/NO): NO